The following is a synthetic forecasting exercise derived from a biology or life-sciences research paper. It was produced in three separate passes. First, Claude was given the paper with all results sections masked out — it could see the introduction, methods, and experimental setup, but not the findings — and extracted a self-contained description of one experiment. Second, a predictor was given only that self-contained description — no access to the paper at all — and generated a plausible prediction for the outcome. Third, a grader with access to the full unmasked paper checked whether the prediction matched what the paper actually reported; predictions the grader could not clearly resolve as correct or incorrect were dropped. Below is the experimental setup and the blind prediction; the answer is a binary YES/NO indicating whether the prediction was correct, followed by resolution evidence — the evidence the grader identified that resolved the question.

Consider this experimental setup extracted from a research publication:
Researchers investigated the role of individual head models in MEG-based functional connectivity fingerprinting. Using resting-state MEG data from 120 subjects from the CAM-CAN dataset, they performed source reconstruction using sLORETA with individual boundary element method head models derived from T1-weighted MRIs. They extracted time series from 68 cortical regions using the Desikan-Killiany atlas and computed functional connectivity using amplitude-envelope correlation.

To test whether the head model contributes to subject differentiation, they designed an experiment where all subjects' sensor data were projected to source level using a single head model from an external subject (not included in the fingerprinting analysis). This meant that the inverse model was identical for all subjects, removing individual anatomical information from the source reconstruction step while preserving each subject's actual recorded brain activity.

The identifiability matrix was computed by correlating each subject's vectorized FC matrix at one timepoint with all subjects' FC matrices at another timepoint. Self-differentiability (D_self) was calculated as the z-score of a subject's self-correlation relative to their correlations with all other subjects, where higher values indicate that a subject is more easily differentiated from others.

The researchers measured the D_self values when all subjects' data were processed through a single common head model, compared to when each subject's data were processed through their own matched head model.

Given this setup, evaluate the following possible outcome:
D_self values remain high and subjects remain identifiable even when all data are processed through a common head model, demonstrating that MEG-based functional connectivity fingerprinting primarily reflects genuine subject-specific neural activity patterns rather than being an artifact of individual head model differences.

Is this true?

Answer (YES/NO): NO